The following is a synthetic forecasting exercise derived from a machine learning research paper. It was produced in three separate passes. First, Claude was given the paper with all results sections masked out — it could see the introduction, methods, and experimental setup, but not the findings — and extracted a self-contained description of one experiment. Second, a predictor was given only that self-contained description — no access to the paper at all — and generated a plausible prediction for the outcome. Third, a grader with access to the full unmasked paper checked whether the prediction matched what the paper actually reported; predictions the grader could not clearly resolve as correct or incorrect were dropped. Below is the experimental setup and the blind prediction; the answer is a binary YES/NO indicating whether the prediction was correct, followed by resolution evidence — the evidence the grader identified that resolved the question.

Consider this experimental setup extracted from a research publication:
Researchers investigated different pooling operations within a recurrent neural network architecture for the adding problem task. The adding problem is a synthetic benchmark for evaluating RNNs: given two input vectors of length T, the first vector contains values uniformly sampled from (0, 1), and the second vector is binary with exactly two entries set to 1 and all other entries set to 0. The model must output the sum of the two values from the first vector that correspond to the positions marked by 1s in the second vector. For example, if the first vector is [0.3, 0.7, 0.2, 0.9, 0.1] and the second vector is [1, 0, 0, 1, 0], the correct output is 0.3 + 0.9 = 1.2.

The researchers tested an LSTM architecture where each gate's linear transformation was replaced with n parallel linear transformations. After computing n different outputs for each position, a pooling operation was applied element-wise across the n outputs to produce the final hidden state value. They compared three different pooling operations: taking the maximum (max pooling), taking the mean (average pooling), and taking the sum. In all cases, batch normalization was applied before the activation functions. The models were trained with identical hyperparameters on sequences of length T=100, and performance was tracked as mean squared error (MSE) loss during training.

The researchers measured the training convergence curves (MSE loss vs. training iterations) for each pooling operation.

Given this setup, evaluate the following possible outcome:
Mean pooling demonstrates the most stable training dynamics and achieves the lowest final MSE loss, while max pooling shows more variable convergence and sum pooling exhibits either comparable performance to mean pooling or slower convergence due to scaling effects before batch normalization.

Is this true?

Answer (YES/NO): NO